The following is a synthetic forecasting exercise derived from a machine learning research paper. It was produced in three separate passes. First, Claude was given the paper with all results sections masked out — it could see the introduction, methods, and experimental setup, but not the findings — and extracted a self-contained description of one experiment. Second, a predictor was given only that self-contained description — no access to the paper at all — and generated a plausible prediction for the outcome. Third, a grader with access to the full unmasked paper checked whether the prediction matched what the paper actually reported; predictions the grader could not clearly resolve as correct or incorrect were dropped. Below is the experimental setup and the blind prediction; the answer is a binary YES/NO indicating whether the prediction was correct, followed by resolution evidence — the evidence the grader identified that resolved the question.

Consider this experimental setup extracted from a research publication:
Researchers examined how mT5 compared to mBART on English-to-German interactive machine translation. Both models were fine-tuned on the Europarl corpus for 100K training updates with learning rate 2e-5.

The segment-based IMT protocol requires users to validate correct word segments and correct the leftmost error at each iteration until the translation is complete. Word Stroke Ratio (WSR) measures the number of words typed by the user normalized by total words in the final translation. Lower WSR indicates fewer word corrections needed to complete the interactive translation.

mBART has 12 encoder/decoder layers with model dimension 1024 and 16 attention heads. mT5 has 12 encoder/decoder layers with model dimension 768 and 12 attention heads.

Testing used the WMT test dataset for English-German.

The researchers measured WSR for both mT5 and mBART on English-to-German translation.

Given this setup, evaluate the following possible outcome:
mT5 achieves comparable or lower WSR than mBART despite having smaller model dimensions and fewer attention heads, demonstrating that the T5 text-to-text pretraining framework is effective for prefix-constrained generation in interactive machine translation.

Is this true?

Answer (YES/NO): NO